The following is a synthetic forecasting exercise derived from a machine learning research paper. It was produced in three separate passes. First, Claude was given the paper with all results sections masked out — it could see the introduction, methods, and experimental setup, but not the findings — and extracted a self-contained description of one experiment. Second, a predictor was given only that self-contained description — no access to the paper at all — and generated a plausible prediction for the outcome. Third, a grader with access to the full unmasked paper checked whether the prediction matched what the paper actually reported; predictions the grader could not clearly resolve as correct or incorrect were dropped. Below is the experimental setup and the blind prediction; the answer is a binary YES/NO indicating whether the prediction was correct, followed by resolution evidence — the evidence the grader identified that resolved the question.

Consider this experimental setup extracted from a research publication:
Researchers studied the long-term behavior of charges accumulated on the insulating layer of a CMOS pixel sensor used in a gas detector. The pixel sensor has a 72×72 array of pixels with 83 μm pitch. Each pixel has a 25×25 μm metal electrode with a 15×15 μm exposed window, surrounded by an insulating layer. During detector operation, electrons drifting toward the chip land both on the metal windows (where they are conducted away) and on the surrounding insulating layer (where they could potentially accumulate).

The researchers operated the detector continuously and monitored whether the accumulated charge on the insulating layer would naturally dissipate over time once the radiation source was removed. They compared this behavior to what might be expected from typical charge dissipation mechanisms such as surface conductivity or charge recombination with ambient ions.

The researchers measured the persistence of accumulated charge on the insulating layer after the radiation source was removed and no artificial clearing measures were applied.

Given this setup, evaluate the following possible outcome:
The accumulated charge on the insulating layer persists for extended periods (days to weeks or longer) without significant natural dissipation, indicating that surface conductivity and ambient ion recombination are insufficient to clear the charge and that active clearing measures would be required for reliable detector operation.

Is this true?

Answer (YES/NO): YES